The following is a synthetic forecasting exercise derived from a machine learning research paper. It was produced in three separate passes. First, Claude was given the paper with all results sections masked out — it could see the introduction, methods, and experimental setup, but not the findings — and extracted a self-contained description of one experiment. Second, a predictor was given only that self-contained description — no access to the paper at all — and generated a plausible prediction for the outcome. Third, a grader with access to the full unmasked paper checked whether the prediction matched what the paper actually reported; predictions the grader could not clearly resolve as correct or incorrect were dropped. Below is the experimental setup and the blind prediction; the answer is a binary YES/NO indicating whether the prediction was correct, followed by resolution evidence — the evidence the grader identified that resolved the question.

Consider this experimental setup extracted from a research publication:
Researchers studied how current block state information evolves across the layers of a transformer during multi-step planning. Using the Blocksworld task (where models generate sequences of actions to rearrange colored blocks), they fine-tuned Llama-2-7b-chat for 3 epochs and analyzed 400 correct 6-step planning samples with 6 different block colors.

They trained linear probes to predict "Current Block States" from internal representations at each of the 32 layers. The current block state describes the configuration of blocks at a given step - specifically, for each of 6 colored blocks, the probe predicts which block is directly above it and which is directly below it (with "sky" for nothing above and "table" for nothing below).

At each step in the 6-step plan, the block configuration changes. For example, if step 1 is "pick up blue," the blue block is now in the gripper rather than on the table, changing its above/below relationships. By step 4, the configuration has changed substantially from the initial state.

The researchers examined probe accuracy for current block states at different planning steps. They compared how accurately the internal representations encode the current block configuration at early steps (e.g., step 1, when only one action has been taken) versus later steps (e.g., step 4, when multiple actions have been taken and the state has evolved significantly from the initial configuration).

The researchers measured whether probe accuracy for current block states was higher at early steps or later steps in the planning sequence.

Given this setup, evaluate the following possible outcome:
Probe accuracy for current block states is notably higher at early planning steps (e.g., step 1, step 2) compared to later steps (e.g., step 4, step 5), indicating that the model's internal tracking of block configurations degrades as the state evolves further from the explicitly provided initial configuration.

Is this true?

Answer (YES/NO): YES